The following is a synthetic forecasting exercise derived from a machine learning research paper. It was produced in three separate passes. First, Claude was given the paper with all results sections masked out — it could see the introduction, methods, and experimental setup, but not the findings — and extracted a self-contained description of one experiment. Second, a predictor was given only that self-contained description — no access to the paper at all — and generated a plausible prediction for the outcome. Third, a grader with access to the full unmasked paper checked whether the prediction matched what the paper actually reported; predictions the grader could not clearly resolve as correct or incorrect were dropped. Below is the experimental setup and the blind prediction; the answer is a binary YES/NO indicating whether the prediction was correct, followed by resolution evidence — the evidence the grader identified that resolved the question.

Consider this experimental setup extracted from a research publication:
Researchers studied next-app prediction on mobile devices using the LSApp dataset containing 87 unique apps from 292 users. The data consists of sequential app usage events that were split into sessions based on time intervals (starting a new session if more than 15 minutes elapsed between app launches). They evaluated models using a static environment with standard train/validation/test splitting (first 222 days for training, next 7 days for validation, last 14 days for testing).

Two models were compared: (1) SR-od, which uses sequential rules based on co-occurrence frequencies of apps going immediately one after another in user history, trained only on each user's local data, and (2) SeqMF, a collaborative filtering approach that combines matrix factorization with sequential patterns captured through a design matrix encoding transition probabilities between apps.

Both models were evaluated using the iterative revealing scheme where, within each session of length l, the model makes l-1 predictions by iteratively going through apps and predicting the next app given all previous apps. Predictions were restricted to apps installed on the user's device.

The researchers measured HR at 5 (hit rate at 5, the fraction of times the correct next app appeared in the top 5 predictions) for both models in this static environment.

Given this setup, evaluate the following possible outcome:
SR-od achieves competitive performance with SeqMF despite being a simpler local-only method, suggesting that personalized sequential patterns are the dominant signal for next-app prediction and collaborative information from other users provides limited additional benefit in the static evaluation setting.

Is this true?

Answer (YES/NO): NO